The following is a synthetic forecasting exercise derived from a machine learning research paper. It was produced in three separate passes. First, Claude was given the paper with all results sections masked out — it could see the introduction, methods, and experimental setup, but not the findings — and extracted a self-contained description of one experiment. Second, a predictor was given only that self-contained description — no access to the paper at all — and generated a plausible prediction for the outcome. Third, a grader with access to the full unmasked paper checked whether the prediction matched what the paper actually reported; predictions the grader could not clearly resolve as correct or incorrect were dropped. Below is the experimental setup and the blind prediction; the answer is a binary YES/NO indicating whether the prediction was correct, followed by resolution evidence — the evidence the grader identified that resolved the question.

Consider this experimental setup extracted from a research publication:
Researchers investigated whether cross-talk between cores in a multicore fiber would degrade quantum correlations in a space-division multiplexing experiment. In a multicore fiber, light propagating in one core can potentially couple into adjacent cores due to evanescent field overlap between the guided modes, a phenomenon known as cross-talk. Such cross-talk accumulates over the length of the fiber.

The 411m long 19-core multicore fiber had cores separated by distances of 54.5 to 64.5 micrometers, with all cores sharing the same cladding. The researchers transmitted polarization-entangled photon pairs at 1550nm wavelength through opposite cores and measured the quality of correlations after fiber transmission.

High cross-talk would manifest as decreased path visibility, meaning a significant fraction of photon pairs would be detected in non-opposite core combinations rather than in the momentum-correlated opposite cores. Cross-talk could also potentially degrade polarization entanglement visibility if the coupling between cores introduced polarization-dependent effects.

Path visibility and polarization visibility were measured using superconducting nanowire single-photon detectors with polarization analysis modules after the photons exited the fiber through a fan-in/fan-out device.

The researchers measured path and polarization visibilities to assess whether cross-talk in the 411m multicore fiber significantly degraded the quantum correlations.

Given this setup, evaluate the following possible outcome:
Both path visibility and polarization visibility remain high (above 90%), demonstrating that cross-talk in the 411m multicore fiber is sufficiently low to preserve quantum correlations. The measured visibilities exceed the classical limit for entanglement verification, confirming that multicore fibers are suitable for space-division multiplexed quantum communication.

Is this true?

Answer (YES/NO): NO